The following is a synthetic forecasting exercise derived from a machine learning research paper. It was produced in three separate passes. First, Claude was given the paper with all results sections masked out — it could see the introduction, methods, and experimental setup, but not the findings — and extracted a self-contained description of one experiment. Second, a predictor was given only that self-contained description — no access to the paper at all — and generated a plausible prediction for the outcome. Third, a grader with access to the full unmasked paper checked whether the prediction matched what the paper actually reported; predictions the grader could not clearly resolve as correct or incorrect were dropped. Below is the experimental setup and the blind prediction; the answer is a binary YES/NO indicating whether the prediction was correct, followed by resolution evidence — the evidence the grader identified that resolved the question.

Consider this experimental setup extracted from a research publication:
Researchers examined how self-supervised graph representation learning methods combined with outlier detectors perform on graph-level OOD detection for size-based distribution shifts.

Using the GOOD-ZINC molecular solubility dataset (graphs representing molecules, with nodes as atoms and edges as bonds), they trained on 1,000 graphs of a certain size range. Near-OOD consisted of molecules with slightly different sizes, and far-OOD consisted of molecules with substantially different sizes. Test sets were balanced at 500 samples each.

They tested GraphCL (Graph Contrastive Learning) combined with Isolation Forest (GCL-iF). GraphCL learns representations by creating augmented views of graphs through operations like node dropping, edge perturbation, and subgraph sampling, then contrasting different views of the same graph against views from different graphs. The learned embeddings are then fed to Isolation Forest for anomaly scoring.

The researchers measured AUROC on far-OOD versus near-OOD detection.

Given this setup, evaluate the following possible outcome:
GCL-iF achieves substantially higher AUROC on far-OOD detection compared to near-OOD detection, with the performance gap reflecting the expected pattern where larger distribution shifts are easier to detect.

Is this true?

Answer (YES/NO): NO